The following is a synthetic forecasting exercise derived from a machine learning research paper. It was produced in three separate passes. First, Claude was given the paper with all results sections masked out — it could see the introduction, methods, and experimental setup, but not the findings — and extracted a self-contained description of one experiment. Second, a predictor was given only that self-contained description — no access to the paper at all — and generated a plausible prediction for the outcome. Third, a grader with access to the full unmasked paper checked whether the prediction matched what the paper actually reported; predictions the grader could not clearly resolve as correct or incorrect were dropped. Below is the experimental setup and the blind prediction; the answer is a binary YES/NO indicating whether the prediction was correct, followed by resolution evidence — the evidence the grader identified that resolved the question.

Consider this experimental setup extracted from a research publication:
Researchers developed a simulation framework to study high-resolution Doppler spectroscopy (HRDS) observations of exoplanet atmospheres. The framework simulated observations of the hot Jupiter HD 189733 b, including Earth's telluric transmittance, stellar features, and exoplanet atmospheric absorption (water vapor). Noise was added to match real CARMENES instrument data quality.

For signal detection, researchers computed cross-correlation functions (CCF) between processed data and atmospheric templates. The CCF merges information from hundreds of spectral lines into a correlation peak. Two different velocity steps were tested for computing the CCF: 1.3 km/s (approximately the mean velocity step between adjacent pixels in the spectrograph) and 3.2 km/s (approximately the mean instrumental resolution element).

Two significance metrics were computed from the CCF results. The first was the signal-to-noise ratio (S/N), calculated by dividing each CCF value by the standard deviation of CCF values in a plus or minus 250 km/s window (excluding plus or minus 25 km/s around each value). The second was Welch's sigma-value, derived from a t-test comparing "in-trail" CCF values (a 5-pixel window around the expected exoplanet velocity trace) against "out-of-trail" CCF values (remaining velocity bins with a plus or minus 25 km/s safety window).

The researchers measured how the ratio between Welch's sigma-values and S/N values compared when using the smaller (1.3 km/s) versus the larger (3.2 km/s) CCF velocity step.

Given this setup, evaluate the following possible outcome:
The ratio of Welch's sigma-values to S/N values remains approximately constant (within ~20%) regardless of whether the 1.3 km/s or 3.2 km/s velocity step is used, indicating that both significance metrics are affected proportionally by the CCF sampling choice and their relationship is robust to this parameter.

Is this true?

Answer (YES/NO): NO